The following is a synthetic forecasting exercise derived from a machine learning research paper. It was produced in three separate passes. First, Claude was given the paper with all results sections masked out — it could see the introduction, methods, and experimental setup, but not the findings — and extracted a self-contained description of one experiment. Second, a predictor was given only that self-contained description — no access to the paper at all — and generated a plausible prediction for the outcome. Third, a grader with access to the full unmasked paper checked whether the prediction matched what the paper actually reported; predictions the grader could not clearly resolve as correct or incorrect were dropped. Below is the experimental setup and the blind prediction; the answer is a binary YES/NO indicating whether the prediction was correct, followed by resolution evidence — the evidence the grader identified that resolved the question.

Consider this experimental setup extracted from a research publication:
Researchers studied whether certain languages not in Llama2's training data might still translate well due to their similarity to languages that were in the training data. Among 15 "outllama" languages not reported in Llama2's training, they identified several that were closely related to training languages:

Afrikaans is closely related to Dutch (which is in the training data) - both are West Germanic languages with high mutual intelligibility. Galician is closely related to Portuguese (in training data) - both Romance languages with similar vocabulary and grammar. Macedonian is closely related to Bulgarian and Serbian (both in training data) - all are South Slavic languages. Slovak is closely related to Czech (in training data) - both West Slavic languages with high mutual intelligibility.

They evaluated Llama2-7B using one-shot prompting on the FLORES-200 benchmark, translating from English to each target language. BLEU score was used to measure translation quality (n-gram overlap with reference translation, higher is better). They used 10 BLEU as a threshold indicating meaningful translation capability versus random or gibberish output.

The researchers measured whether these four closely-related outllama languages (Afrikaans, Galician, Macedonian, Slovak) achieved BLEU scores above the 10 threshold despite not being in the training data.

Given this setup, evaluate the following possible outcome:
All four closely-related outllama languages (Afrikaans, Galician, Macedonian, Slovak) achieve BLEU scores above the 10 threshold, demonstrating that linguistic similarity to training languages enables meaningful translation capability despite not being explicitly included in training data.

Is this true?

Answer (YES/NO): YES